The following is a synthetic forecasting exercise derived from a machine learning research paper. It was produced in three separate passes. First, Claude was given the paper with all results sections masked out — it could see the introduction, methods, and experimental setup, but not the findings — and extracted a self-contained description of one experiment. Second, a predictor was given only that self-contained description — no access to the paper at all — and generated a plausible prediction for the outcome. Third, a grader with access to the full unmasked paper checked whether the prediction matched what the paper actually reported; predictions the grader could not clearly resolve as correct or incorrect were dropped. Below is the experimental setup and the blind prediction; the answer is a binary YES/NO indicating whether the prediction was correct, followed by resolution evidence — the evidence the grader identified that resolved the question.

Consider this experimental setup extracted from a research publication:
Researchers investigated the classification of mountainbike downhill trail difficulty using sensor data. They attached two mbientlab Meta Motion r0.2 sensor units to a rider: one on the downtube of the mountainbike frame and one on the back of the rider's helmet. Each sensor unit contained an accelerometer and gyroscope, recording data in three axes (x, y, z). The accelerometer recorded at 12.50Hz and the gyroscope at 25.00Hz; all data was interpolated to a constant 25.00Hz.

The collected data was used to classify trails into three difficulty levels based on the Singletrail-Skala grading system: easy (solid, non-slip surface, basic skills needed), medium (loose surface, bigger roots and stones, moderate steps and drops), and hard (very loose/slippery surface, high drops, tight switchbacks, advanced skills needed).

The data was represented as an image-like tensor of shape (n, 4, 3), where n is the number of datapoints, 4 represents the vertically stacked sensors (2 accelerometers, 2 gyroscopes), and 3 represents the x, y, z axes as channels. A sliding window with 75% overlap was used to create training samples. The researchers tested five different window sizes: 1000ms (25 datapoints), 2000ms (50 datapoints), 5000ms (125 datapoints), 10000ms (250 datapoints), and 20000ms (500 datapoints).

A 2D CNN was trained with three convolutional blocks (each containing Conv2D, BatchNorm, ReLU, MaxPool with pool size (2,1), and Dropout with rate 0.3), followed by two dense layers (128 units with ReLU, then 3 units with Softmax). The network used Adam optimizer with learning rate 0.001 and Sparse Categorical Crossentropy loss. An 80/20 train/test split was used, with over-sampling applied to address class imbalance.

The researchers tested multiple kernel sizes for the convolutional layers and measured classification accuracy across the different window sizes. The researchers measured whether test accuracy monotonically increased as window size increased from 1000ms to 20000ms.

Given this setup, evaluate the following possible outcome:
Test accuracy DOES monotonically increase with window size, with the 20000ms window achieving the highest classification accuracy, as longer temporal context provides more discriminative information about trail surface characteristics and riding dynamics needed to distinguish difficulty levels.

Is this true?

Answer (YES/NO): NO